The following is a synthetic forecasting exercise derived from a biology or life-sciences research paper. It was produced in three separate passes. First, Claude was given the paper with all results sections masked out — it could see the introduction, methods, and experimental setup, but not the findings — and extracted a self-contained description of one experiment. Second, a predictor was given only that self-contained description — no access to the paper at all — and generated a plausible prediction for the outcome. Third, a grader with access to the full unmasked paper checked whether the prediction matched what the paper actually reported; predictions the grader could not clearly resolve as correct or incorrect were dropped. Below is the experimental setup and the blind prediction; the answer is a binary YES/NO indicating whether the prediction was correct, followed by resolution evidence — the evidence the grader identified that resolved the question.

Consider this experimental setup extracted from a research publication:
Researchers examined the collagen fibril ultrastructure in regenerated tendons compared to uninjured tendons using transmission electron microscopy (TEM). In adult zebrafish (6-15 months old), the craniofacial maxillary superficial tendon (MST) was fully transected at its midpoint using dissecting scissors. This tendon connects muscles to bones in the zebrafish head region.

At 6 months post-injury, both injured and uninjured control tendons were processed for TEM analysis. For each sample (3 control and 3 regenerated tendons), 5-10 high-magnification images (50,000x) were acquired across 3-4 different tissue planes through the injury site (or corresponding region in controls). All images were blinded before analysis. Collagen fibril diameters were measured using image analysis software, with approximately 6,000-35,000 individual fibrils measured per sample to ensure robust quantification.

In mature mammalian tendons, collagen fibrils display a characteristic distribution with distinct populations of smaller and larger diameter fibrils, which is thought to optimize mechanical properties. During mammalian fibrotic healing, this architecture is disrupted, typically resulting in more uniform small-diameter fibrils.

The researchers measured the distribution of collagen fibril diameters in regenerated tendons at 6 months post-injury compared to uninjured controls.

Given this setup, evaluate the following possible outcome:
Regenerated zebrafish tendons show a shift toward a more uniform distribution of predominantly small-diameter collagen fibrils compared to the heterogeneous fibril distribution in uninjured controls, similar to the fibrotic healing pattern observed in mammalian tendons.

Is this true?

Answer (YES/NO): NO